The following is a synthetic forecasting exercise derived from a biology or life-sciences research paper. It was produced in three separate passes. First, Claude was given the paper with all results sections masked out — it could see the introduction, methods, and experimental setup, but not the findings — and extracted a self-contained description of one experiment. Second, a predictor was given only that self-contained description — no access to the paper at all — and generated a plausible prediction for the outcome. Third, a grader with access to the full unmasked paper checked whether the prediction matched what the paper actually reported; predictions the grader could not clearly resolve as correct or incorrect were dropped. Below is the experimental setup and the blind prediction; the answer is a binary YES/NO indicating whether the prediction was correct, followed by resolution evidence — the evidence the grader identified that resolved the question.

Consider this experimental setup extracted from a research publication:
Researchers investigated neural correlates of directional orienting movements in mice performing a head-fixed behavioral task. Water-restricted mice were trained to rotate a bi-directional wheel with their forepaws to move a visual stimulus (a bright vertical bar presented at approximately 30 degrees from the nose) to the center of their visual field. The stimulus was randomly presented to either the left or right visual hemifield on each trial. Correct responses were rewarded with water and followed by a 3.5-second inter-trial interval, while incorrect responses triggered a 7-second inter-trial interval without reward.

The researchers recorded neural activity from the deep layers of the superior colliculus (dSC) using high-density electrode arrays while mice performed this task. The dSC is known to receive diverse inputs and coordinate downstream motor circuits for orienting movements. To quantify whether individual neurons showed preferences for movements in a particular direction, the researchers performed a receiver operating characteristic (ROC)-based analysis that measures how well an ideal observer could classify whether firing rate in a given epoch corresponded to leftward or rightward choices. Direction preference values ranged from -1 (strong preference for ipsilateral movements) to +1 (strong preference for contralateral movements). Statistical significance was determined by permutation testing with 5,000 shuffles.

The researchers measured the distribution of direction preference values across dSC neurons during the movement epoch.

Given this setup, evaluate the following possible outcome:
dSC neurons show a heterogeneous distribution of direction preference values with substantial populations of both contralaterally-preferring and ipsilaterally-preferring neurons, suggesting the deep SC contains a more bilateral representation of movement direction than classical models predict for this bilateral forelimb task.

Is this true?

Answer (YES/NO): YES